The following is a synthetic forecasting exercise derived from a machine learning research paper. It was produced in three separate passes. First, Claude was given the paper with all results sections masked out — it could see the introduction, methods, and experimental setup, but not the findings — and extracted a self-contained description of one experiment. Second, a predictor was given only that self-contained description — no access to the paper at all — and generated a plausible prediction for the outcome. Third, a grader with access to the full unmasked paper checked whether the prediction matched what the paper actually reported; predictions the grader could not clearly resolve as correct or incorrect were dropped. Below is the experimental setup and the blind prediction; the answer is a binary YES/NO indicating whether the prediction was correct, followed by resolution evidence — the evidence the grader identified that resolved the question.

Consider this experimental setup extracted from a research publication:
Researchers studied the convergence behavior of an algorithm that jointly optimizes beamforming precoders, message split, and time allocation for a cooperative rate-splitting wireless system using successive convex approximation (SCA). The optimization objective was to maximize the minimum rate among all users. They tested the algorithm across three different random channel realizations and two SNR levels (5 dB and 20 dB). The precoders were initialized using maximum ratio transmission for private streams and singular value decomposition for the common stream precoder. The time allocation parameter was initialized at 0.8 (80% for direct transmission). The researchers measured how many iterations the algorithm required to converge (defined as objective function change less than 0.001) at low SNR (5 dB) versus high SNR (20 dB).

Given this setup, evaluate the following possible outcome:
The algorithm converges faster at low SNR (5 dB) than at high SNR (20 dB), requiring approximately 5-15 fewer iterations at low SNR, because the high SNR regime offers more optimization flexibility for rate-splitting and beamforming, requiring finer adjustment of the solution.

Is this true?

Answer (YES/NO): NO